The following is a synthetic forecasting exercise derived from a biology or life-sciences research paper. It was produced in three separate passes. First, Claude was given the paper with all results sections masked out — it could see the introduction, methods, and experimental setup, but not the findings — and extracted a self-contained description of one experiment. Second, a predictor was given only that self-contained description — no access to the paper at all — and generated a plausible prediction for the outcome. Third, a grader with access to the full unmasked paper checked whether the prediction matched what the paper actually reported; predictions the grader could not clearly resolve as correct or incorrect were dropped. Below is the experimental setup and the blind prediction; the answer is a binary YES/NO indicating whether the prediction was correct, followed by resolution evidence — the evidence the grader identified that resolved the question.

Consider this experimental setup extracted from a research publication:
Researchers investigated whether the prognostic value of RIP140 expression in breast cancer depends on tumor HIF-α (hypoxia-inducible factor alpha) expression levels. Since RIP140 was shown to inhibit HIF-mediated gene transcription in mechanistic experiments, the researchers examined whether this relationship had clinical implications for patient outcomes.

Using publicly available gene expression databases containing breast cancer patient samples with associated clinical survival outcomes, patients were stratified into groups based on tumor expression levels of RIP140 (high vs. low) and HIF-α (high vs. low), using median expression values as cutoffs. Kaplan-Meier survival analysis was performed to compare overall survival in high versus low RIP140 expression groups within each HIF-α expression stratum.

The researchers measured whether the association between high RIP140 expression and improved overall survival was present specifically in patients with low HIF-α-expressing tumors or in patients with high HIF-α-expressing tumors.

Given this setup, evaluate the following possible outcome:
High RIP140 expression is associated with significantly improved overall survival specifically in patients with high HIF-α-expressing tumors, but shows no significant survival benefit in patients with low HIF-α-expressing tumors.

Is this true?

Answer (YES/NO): NO